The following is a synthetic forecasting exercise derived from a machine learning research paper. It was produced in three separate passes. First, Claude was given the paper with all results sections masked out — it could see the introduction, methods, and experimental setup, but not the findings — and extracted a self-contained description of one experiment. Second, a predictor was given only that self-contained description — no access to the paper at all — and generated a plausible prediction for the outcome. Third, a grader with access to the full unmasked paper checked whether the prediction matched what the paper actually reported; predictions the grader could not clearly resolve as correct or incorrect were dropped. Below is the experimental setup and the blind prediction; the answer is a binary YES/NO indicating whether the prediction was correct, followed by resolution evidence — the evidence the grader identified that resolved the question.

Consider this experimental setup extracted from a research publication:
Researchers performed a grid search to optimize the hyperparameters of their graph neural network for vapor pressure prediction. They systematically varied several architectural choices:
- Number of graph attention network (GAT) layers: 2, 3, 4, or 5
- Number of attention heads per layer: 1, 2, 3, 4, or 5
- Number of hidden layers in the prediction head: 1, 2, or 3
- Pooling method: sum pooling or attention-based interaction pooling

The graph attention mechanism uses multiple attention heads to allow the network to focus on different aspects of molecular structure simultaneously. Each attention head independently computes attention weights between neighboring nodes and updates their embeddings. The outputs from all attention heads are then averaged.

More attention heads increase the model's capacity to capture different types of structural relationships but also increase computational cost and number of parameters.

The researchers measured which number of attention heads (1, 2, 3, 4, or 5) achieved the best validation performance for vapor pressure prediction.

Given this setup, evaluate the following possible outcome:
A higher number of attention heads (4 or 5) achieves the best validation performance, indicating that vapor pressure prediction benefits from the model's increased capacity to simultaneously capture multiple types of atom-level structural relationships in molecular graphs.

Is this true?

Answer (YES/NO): NO